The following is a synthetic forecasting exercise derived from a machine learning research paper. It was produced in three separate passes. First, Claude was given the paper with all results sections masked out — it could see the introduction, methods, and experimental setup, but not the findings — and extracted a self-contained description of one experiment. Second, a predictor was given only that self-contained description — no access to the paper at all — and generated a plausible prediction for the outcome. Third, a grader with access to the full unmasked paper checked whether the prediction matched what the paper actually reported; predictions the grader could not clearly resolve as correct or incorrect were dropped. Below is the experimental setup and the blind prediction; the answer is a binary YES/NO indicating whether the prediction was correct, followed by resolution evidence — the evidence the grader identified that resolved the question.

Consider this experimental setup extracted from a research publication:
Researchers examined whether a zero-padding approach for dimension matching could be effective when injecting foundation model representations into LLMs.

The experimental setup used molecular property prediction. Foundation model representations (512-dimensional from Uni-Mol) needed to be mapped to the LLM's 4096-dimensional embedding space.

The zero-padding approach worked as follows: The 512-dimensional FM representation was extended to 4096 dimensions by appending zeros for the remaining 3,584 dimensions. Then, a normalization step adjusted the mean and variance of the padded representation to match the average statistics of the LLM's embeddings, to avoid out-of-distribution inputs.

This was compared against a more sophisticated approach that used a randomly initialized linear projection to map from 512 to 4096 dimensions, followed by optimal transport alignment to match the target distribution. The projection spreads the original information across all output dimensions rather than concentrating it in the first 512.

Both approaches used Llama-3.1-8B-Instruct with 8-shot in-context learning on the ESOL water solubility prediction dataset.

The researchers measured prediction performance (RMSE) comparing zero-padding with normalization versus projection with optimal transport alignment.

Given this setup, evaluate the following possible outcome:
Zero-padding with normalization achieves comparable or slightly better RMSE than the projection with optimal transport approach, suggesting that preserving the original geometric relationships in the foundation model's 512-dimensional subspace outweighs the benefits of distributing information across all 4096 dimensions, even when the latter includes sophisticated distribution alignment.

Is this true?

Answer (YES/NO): NO